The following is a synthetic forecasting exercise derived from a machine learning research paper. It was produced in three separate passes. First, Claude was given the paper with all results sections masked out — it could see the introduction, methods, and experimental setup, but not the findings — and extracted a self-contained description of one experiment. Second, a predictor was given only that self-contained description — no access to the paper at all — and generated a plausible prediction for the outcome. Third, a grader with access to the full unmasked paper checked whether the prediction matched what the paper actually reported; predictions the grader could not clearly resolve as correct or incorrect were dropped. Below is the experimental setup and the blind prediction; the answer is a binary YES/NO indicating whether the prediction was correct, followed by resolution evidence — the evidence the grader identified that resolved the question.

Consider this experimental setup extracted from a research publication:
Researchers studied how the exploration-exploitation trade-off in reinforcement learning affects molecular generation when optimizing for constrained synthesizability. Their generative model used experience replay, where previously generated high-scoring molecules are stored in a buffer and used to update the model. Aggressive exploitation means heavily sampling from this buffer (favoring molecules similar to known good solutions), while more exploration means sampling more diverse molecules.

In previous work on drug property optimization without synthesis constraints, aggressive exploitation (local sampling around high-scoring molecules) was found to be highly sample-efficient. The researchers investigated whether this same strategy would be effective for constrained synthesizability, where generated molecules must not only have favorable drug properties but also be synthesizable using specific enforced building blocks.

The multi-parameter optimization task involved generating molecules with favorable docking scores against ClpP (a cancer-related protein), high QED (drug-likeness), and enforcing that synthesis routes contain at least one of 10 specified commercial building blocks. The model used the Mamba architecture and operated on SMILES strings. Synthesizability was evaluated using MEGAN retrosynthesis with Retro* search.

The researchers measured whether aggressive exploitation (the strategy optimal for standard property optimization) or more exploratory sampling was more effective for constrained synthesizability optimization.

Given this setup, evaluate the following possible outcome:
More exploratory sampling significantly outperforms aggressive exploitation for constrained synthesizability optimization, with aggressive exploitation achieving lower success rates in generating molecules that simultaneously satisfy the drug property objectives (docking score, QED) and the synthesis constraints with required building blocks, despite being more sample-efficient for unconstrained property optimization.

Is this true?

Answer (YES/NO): YES